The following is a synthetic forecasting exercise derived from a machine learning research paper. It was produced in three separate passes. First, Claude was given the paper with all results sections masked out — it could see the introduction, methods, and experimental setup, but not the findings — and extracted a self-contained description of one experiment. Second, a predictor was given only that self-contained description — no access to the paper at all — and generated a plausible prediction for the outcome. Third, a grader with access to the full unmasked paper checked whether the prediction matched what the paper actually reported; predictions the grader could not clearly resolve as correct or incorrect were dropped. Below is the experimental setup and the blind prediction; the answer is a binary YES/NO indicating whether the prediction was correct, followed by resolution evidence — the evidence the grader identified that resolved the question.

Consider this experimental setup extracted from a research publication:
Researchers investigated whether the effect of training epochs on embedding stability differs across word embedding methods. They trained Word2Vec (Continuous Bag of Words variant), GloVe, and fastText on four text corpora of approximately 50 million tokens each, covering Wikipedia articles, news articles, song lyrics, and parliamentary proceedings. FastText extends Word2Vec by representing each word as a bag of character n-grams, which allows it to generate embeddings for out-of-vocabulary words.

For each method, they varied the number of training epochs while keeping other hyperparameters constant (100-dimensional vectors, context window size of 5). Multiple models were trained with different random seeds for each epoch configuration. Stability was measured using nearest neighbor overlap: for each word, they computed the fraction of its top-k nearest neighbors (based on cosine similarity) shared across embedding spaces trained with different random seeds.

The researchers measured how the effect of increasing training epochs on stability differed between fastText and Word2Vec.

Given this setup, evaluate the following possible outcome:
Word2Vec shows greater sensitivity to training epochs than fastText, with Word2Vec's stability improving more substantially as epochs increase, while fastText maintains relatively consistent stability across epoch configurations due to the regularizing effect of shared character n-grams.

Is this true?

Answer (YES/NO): YES